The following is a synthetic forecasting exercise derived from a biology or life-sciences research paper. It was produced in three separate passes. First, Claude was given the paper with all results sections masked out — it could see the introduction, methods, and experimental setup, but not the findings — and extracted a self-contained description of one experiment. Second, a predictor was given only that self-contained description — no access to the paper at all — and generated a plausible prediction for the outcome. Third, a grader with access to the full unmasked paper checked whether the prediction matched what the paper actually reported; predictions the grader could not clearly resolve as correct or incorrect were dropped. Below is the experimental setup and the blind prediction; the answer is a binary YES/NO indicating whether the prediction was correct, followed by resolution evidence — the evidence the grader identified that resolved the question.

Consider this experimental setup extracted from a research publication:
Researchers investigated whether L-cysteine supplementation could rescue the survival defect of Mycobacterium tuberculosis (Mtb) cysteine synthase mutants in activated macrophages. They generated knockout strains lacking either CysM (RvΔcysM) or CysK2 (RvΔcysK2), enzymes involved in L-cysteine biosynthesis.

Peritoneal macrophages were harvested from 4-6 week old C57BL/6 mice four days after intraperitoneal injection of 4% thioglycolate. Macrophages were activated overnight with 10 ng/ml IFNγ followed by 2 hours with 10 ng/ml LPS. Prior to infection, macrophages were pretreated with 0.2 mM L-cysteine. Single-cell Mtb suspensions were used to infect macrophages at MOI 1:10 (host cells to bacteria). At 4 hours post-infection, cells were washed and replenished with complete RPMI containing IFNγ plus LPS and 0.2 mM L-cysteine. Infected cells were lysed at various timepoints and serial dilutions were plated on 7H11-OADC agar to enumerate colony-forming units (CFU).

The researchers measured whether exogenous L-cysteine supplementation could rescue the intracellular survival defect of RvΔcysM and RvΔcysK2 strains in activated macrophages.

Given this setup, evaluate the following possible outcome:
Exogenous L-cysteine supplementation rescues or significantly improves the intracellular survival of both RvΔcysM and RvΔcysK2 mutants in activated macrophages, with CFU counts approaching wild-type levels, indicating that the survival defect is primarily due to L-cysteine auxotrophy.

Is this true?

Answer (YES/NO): YES